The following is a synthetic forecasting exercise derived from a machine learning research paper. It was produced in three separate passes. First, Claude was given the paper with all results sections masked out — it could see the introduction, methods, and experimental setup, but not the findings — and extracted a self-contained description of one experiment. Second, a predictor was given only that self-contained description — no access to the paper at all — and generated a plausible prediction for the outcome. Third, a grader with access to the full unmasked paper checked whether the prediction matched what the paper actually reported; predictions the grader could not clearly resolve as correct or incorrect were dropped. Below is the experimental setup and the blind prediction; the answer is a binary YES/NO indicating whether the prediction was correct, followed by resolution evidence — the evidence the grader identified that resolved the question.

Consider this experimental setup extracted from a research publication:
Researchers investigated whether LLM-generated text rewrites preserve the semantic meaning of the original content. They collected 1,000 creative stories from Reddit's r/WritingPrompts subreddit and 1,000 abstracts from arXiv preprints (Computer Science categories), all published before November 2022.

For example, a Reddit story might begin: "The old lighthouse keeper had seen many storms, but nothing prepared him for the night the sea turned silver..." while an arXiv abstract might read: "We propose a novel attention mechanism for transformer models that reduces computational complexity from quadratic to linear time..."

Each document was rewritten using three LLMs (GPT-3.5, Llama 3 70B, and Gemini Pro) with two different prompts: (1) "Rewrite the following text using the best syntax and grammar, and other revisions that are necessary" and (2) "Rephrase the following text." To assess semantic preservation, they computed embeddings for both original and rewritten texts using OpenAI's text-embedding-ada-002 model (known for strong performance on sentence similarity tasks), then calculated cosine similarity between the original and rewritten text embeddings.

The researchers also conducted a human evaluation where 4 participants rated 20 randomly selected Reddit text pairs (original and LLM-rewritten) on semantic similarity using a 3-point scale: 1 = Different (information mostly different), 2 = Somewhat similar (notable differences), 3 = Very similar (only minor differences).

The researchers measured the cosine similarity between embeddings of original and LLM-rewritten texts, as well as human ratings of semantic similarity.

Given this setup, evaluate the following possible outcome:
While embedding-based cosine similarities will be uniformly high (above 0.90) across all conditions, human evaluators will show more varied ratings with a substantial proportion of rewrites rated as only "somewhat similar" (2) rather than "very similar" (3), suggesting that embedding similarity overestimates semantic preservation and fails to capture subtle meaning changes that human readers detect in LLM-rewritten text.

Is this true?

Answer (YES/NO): NO